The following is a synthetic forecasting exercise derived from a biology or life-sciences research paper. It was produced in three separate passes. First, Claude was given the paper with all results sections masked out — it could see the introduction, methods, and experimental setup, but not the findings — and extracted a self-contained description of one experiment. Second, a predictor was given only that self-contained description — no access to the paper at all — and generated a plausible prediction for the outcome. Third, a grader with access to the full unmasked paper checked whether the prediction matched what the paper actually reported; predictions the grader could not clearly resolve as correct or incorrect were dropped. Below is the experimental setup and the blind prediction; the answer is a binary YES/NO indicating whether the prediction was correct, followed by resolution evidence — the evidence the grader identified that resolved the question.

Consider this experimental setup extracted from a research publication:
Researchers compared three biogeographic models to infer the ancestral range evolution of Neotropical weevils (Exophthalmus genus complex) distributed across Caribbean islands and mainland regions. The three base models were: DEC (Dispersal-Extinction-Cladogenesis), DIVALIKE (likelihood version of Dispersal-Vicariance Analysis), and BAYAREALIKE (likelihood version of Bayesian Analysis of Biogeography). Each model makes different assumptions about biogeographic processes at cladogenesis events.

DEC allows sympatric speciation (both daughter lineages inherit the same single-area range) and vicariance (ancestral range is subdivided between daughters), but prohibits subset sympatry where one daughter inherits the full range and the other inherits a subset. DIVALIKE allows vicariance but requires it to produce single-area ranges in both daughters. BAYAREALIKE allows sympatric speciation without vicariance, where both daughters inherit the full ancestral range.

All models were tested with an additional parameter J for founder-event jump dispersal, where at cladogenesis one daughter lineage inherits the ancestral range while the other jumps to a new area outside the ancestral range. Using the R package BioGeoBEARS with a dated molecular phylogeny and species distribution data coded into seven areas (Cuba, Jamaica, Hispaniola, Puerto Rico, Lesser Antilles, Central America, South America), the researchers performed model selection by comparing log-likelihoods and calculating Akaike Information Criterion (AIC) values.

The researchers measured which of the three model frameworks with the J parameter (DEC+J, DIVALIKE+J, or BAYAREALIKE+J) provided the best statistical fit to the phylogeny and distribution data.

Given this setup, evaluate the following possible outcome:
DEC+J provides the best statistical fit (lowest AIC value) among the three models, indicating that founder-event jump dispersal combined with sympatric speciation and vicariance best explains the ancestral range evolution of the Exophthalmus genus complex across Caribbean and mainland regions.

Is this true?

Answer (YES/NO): NO